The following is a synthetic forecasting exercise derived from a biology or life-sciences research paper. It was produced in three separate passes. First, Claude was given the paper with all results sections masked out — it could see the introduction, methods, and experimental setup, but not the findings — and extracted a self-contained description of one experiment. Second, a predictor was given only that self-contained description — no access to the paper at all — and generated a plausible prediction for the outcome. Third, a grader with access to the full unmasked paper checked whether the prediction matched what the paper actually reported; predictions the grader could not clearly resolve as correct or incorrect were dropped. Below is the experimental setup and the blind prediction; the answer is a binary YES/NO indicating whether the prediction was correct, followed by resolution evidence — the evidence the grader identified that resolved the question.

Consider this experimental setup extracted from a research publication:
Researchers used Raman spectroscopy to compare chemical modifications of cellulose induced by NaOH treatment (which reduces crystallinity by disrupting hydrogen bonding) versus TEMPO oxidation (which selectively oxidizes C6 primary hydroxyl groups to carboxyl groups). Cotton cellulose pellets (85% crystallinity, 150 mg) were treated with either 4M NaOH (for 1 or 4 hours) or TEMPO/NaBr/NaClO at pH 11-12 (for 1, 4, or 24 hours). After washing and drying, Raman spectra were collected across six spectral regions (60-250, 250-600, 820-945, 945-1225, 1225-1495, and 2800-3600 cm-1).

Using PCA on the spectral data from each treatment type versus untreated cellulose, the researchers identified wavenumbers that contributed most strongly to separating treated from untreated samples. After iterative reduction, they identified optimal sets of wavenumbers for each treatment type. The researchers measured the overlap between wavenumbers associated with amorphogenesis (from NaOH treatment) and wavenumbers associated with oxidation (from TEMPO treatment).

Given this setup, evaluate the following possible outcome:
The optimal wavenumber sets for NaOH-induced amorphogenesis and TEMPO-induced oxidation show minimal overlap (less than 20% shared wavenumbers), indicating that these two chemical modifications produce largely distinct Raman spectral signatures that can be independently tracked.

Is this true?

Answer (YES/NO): NO